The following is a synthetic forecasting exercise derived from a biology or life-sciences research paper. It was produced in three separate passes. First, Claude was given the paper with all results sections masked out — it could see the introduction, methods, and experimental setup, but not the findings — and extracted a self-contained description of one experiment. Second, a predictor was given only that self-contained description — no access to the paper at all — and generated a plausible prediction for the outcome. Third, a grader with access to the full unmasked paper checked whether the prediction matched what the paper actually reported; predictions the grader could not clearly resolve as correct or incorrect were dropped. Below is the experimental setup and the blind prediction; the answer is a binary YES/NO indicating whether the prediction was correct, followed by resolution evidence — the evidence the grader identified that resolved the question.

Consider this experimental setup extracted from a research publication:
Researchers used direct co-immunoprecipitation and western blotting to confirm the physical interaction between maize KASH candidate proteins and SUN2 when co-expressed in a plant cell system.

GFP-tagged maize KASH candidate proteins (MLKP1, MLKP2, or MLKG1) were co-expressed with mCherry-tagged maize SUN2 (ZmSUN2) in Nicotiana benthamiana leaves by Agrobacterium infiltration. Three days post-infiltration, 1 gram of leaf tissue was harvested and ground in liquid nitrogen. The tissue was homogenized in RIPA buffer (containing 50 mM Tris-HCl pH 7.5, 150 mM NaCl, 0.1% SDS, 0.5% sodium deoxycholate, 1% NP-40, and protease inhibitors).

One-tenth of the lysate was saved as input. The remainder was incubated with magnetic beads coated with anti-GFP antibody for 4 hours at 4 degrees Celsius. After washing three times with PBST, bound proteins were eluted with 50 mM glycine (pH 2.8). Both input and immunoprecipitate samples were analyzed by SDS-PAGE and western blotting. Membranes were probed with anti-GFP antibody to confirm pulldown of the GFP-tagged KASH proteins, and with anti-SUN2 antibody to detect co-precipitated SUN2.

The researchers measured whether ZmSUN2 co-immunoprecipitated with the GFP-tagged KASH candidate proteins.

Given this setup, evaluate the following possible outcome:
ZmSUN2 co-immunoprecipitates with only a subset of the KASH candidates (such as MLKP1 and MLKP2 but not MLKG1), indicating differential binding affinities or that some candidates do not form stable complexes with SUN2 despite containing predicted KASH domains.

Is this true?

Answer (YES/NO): NO